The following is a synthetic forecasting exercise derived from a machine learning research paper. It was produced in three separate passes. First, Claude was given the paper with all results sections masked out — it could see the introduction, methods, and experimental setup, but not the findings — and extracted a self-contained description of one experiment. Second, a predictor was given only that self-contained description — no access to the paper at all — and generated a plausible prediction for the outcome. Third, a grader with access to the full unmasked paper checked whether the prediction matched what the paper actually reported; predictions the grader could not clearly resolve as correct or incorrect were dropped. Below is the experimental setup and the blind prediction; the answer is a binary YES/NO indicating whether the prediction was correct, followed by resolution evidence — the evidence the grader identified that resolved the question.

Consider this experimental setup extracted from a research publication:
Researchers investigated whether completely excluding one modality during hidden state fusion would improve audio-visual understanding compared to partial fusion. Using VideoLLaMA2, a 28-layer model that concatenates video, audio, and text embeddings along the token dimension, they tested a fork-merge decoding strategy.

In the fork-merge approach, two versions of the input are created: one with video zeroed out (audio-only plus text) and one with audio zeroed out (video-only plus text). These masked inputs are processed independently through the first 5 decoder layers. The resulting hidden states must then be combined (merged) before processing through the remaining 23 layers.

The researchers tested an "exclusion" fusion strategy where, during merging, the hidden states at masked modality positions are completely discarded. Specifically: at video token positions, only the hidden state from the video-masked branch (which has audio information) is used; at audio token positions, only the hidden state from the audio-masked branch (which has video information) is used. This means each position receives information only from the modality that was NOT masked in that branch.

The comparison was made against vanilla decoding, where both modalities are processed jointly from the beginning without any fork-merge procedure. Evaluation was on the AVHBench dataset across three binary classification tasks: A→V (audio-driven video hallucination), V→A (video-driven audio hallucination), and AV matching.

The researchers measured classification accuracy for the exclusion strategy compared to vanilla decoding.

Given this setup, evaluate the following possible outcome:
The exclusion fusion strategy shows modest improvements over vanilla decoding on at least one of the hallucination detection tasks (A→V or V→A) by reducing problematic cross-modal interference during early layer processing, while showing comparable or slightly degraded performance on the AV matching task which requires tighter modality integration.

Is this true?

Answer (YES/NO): YES